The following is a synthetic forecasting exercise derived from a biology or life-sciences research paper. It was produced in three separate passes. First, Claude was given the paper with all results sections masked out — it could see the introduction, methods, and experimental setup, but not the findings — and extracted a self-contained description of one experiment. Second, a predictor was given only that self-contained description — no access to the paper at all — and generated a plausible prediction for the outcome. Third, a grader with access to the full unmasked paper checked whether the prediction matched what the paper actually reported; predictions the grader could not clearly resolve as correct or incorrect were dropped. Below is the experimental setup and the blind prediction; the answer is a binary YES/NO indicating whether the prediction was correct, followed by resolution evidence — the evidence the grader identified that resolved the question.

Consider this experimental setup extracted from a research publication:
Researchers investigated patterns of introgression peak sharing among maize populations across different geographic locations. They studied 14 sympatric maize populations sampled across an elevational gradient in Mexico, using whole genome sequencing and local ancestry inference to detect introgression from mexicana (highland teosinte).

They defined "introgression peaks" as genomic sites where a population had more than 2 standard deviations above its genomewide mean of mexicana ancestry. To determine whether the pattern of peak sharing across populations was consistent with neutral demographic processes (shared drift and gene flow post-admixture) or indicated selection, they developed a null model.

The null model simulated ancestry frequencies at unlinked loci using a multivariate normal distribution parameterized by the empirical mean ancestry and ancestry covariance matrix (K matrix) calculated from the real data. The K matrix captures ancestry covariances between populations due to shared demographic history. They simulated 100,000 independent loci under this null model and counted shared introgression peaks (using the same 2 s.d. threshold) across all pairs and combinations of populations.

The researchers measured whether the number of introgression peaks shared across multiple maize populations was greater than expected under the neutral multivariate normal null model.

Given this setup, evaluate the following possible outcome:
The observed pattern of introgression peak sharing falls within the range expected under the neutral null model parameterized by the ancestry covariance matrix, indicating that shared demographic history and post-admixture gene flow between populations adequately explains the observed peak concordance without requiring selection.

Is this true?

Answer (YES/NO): NO